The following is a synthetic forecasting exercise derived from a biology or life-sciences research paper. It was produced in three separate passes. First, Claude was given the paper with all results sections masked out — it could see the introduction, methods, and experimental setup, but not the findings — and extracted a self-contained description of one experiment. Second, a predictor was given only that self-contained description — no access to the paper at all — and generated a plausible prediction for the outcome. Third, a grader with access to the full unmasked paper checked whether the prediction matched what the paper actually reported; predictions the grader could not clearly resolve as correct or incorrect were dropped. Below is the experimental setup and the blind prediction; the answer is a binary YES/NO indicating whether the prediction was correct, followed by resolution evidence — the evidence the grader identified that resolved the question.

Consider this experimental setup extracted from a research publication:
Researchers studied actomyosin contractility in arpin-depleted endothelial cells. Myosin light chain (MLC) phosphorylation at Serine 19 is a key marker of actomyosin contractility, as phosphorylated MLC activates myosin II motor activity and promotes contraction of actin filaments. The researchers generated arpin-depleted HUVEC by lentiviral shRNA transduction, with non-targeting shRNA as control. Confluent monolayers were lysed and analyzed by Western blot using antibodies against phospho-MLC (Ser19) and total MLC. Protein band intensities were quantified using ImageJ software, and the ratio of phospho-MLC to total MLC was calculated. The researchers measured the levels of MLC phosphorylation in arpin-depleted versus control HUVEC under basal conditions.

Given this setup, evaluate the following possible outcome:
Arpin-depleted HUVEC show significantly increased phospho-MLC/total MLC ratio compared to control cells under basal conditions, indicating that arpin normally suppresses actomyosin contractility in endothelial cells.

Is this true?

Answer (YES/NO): YES